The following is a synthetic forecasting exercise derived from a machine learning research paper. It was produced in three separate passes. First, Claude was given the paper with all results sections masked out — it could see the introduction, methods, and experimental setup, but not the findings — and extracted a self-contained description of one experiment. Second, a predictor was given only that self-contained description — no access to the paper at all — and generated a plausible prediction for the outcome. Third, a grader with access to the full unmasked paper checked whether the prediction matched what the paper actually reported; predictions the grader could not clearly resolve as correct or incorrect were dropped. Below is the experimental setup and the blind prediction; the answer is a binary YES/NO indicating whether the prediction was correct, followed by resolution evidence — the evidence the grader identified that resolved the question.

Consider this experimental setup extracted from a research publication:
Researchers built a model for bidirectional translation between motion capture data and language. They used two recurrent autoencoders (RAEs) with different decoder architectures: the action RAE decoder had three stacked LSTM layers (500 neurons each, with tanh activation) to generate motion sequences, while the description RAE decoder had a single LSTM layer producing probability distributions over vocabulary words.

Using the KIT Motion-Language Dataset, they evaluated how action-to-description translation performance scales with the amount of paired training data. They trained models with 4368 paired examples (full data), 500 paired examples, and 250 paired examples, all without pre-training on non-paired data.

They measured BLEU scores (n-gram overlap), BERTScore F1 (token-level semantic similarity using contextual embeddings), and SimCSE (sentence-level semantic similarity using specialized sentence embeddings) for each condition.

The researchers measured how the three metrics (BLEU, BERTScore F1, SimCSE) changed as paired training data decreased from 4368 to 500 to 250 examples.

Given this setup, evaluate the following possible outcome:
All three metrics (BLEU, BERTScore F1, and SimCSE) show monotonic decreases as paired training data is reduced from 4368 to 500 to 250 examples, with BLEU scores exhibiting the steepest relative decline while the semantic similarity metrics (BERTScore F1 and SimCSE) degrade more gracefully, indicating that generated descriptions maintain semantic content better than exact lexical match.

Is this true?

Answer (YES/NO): YES